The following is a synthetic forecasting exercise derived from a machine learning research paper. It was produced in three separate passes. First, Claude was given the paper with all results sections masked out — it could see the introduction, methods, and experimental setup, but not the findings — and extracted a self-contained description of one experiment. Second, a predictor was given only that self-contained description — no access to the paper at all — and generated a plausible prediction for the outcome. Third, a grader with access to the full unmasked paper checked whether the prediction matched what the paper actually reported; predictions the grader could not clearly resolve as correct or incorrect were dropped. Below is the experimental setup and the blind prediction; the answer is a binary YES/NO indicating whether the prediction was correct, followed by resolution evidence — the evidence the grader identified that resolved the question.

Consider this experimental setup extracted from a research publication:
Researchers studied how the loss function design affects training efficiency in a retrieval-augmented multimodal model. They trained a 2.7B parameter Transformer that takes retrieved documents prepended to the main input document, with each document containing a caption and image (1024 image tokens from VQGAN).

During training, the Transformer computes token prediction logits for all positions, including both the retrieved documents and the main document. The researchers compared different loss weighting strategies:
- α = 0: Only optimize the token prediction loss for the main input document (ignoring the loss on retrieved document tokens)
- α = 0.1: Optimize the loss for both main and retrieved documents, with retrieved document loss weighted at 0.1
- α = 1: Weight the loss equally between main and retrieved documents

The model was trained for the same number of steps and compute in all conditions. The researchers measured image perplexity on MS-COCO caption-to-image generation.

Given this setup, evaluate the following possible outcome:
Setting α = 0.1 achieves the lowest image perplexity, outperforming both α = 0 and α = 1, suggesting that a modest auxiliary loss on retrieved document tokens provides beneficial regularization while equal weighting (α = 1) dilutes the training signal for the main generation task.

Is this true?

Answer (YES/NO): YES